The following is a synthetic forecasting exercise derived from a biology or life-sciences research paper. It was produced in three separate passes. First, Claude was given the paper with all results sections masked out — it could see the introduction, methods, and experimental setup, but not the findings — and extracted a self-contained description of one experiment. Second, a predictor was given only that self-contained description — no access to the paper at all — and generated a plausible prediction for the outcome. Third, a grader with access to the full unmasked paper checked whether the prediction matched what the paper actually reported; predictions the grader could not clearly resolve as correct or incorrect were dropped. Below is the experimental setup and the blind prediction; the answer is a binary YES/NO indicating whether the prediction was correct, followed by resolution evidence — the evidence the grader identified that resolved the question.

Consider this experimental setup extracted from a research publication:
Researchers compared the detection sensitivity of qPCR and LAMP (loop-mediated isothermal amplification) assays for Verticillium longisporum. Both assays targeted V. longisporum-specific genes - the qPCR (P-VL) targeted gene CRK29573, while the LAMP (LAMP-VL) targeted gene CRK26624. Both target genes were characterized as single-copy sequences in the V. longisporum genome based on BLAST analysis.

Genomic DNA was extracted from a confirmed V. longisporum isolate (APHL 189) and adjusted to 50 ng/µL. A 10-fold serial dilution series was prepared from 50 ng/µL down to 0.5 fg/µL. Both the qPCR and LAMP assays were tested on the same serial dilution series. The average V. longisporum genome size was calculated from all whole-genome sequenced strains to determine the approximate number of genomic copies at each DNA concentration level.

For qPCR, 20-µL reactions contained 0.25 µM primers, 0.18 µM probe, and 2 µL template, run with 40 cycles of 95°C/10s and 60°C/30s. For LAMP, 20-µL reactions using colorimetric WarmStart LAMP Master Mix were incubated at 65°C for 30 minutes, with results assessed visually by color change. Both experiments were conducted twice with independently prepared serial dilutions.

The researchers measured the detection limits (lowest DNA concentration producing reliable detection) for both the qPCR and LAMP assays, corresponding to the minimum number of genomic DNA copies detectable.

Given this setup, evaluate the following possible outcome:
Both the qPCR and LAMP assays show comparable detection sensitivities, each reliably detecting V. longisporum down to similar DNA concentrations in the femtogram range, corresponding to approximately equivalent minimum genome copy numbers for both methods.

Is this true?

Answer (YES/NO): NO